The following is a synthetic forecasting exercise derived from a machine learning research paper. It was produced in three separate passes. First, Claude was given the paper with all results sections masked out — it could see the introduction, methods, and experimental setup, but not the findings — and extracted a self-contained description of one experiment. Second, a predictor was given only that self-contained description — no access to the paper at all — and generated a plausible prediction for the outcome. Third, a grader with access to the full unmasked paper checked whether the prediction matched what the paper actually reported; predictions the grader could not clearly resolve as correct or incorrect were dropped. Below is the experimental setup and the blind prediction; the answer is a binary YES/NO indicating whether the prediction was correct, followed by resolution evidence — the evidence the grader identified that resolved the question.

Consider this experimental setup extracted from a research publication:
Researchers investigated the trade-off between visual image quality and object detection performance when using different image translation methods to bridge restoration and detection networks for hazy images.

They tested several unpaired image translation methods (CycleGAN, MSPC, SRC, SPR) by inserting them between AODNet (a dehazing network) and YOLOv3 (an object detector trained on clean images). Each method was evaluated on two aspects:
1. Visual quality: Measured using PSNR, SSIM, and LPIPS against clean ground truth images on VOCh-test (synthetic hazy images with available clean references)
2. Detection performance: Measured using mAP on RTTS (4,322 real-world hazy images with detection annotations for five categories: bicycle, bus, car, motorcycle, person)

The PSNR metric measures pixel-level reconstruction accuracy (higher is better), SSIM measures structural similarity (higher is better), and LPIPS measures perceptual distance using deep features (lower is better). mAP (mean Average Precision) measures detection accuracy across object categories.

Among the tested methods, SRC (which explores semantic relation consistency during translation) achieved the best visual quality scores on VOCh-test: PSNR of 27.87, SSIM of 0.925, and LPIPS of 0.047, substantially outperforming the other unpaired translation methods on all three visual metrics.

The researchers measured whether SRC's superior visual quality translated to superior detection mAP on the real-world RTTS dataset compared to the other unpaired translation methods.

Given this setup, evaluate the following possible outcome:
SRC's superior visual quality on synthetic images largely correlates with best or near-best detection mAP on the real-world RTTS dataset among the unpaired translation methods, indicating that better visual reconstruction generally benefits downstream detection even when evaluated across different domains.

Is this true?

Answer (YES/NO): NO